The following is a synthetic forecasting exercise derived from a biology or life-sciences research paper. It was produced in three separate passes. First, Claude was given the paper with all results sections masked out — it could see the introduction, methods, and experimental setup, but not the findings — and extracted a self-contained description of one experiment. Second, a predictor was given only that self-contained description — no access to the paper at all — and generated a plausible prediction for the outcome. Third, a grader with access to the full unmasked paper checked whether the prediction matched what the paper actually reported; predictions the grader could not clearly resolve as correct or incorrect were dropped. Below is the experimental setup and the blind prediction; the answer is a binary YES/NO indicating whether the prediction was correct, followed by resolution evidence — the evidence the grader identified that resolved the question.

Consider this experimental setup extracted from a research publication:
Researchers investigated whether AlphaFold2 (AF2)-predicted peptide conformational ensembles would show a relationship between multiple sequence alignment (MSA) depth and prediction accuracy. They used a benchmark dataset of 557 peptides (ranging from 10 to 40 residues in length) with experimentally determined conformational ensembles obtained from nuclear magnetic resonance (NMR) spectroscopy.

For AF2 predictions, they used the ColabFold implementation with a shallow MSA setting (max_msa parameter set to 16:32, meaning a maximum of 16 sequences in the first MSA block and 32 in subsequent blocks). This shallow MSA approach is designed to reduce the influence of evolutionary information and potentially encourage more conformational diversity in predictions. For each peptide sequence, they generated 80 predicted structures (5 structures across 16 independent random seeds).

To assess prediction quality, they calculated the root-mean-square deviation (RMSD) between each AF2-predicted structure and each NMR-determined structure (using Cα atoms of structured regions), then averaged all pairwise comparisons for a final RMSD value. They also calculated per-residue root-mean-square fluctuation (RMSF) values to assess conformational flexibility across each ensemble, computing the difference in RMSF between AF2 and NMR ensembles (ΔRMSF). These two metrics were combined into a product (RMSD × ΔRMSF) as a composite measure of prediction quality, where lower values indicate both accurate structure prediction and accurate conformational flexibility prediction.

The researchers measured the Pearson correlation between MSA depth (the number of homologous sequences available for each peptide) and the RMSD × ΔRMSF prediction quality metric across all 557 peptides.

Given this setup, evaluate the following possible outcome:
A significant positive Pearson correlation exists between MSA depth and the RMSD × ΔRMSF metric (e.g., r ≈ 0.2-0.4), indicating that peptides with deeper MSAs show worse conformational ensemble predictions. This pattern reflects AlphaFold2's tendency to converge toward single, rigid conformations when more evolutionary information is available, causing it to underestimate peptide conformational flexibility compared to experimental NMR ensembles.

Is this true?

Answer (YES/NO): NO